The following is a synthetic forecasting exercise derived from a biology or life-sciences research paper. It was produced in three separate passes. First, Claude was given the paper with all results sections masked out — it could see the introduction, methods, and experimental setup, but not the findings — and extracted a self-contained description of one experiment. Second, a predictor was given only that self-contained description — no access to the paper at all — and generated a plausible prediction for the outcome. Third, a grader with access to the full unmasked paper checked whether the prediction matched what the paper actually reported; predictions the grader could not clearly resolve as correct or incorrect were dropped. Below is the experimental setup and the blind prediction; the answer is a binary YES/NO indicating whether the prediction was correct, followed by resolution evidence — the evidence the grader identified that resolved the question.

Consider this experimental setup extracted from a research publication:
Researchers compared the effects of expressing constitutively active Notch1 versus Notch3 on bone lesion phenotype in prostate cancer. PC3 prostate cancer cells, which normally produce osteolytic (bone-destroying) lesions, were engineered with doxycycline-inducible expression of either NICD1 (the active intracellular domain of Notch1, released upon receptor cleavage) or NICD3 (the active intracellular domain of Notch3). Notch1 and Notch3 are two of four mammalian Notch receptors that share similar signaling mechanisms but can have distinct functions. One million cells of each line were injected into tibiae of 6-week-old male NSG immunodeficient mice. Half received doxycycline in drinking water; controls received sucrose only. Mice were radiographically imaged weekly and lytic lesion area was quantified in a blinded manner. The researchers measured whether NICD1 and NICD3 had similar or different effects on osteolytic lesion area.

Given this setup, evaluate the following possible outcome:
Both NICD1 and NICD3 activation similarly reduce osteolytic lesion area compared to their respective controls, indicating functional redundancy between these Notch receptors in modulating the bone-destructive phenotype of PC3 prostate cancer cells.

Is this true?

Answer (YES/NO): NO